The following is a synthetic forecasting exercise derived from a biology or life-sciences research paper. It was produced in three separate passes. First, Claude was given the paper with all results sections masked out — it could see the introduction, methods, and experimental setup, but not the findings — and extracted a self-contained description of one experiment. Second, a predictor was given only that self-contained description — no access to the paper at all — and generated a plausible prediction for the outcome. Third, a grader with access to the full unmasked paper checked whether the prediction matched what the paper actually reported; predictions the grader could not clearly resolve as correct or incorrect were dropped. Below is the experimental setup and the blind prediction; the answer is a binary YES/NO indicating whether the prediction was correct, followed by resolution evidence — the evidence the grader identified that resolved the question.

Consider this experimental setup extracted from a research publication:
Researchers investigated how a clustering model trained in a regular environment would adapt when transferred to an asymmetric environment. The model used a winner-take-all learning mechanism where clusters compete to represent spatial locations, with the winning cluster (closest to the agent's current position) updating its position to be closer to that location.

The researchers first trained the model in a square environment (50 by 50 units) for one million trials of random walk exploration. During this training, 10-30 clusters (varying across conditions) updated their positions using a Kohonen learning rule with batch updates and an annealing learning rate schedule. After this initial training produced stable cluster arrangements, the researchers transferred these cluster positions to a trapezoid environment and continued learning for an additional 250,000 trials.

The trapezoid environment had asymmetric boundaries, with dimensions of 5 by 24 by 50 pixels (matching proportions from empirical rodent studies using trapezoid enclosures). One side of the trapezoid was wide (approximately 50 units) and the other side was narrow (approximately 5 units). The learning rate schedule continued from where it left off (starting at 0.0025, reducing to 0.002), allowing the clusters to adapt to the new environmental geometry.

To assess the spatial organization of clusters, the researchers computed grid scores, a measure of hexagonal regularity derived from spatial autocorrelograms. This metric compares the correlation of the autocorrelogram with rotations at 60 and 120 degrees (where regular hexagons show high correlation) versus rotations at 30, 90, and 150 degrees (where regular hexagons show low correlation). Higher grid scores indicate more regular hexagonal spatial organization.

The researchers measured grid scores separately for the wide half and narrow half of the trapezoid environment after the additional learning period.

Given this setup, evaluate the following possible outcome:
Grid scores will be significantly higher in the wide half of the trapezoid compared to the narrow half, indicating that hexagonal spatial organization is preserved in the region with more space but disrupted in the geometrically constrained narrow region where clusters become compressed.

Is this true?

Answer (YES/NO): YES